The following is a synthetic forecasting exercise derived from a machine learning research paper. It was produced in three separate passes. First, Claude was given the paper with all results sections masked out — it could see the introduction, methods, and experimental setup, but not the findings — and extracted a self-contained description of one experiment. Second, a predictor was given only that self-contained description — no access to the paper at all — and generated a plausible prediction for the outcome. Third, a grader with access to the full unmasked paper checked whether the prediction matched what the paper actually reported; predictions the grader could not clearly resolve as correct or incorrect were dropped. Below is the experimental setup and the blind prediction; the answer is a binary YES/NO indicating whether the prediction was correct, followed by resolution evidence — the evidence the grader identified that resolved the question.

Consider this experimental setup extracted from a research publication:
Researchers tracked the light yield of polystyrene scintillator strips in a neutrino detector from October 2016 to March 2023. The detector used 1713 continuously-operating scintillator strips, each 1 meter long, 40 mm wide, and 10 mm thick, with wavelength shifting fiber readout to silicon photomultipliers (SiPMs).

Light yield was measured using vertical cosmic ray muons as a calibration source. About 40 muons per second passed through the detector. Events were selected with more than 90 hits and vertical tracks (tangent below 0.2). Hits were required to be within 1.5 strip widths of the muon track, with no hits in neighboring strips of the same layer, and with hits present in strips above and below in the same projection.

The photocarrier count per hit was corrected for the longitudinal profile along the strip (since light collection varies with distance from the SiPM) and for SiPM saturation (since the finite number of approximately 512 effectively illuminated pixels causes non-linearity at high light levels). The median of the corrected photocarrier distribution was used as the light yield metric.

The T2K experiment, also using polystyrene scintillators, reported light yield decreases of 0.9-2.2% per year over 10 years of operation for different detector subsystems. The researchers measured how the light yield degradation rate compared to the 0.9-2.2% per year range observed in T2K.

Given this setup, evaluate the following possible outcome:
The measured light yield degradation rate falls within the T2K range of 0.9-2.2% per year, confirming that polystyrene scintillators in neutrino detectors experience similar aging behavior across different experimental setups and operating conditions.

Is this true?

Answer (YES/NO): NO